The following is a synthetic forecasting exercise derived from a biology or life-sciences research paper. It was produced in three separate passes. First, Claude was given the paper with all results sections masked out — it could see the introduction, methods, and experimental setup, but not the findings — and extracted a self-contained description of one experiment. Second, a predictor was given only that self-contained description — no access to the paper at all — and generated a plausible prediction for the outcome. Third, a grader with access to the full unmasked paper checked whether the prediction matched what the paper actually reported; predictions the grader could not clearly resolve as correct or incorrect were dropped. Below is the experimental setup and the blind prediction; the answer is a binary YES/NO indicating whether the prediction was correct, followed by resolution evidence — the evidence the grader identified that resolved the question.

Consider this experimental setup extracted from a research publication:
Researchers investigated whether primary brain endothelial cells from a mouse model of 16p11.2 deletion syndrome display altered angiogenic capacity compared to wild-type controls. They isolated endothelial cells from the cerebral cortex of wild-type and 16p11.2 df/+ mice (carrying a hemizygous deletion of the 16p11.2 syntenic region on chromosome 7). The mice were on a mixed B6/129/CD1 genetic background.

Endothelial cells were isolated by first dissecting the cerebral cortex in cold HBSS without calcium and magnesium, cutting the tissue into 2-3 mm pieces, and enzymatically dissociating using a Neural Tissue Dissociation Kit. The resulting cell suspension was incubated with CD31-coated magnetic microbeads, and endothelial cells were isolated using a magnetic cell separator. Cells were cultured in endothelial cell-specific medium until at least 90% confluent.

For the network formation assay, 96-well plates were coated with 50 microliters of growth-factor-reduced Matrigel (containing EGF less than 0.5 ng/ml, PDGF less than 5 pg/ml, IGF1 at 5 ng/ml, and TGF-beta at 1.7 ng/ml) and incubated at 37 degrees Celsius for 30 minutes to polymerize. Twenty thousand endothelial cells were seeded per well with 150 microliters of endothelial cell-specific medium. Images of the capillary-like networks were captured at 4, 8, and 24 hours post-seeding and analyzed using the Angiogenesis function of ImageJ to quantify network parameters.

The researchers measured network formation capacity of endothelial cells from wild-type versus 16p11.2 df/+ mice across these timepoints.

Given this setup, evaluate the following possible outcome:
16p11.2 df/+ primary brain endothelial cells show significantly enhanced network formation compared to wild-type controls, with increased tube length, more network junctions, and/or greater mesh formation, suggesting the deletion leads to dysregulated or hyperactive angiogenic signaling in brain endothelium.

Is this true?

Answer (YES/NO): NO